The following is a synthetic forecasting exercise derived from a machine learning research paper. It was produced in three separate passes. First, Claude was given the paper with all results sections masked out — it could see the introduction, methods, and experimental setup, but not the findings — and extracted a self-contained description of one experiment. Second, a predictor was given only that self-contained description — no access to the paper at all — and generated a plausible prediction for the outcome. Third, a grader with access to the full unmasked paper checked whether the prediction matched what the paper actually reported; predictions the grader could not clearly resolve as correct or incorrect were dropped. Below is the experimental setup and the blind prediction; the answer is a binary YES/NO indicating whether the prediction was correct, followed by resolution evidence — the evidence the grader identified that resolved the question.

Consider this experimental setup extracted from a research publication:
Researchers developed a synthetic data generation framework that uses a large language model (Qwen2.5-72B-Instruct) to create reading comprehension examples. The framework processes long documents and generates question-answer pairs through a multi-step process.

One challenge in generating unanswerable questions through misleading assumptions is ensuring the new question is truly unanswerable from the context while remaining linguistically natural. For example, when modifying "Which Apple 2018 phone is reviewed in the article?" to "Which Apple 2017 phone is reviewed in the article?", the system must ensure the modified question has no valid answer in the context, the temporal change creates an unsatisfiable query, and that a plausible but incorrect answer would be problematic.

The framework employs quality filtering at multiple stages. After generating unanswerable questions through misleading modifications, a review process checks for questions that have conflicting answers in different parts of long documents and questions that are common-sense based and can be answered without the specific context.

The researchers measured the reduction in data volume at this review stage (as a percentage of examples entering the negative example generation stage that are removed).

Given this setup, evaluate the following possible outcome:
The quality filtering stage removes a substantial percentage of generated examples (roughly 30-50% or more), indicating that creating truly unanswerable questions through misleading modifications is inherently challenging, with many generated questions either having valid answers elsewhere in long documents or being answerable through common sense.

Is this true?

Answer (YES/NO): NO